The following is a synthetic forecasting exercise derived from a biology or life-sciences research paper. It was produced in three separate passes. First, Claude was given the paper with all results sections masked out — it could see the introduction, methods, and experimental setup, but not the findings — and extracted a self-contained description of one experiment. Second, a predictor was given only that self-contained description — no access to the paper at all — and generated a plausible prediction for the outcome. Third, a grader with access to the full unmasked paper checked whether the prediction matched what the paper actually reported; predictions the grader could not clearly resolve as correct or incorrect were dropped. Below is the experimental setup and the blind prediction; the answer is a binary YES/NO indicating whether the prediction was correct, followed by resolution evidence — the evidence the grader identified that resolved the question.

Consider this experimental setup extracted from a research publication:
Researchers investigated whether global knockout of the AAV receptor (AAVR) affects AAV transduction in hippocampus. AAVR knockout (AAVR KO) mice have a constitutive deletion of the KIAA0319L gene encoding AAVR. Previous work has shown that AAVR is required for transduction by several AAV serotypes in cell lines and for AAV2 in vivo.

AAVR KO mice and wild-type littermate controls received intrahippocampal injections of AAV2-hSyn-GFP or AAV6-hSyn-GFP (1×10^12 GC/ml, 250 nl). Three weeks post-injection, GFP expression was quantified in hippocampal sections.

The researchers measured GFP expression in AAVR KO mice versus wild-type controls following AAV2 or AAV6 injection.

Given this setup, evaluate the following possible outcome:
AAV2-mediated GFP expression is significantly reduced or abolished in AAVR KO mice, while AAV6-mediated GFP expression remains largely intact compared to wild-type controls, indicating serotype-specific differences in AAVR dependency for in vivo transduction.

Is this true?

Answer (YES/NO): NO